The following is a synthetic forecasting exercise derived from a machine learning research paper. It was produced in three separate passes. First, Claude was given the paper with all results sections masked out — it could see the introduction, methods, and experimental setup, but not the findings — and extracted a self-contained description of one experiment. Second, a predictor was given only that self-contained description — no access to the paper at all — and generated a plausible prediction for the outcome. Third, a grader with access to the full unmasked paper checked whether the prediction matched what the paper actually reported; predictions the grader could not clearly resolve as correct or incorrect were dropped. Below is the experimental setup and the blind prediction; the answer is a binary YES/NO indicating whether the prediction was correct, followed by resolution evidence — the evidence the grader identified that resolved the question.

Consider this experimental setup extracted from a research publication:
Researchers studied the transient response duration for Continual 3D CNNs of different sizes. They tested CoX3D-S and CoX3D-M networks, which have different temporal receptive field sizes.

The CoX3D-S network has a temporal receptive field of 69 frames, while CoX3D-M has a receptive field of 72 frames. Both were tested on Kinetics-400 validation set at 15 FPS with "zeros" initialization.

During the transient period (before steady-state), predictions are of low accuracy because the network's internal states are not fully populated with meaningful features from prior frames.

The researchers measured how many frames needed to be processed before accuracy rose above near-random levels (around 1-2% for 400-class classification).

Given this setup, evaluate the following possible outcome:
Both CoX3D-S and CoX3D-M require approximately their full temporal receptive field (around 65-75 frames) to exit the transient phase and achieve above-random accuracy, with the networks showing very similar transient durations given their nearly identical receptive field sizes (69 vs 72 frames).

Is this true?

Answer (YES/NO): NO